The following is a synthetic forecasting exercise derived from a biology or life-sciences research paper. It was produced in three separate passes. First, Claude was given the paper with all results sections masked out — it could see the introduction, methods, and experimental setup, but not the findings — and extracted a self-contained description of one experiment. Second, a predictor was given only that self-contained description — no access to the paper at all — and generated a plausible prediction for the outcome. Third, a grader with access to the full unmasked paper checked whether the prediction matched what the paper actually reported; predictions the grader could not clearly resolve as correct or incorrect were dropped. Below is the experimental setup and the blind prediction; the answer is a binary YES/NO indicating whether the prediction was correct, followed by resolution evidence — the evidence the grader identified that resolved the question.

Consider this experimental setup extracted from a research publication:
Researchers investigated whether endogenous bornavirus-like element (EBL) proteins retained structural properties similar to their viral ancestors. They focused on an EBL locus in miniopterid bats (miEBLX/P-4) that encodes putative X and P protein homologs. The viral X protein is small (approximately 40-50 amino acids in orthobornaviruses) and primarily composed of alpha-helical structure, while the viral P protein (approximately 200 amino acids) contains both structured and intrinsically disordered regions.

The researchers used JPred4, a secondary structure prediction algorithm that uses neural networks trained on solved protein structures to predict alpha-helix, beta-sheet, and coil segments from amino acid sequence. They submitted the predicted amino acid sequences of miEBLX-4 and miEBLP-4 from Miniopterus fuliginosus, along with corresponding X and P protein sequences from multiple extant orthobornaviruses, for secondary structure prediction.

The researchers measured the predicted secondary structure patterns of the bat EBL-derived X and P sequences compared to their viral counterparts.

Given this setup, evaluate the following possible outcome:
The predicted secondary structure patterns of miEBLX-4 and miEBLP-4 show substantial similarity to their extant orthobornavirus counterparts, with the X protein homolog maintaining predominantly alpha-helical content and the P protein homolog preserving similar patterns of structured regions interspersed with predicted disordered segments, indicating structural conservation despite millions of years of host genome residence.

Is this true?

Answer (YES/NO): YES